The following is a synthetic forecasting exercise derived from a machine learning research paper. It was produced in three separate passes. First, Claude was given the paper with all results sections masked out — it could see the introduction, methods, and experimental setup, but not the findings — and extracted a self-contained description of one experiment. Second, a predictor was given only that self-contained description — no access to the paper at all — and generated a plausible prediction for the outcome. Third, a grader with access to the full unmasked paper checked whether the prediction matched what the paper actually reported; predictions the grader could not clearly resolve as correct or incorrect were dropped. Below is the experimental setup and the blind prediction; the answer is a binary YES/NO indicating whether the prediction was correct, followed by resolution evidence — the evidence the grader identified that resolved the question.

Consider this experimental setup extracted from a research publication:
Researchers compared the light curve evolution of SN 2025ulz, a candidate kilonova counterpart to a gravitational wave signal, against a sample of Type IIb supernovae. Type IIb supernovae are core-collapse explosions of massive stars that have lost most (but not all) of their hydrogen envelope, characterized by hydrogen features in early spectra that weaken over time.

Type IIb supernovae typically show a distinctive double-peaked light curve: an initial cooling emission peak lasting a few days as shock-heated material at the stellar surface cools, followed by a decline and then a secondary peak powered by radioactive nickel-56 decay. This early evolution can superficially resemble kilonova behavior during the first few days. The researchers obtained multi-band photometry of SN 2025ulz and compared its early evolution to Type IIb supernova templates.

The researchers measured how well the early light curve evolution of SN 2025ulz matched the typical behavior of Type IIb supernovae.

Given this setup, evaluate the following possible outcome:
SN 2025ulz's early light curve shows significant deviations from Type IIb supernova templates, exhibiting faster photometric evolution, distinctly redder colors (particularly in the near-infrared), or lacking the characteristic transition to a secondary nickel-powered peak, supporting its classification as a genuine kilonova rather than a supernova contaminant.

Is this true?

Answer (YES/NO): NO